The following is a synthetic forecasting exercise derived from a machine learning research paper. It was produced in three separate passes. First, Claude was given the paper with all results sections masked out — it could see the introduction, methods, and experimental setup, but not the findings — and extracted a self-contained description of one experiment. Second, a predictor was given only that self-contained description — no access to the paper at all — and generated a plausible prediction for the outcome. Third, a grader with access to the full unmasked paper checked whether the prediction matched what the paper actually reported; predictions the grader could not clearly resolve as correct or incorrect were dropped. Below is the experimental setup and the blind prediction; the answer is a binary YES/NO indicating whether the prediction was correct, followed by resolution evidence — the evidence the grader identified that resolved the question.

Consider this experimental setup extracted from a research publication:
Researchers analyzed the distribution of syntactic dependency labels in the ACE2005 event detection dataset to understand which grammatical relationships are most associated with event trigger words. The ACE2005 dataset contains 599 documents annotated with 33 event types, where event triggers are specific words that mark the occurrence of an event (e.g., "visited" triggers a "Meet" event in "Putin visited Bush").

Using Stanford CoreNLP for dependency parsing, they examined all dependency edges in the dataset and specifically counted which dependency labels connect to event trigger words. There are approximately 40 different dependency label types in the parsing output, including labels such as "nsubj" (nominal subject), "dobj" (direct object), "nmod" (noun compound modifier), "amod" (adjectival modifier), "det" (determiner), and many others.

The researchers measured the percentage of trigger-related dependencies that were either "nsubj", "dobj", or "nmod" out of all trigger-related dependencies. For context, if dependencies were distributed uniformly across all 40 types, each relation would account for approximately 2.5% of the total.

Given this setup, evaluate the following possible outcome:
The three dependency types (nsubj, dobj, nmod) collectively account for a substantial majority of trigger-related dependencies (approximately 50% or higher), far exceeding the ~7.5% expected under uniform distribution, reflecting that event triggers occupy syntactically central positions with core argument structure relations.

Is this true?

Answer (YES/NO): NO